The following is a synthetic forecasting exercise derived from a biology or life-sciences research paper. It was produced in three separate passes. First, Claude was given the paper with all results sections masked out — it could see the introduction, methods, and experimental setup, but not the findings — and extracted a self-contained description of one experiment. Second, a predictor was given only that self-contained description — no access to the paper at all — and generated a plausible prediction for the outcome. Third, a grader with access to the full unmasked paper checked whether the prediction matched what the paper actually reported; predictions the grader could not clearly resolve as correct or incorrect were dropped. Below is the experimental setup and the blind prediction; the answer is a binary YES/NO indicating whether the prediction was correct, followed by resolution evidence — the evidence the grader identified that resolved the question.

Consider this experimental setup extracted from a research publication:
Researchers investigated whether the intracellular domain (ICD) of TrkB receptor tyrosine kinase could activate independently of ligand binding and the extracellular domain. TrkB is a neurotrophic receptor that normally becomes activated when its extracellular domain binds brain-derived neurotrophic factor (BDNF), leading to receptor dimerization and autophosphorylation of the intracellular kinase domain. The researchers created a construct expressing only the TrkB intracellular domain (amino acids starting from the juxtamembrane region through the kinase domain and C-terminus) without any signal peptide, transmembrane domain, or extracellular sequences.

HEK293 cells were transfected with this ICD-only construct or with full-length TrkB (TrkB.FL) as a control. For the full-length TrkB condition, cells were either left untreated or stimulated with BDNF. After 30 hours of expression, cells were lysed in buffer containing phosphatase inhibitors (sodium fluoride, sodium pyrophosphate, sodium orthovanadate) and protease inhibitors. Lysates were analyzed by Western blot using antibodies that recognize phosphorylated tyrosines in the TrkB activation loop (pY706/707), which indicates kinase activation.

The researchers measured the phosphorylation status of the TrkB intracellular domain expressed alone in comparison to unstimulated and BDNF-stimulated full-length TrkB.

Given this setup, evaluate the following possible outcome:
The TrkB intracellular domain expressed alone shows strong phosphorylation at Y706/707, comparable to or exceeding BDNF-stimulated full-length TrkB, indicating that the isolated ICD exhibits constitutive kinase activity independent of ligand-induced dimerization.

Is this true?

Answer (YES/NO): YES